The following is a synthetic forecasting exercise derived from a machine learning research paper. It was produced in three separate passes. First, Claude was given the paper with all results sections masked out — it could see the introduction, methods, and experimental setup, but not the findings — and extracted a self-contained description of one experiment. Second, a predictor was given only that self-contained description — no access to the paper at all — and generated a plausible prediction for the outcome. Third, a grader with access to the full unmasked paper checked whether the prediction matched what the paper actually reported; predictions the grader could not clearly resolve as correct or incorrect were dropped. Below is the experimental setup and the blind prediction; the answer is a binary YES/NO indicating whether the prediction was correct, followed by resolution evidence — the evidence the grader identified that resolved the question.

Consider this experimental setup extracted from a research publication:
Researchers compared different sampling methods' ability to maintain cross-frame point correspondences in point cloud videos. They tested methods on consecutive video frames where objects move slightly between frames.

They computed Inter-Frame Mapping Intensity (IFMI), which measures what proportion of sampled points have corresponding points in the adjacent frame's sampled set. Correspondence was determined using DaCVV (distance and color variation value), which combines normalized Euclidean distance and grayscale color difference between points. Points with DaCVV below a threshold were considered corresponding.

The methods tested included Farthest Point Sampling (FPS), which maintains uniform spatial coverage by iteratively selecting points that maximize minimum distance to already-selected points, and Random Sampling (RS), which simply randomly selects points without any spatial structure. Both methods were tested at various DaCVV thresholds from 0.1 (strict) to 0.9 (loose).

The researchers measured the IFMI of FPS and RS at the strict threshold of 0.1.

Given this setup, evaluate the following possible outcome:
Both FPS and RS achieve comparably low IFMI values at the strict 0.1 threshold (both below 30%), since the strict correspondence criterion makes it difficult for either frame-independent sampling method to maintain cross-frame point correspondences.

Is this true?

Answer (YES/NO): NO